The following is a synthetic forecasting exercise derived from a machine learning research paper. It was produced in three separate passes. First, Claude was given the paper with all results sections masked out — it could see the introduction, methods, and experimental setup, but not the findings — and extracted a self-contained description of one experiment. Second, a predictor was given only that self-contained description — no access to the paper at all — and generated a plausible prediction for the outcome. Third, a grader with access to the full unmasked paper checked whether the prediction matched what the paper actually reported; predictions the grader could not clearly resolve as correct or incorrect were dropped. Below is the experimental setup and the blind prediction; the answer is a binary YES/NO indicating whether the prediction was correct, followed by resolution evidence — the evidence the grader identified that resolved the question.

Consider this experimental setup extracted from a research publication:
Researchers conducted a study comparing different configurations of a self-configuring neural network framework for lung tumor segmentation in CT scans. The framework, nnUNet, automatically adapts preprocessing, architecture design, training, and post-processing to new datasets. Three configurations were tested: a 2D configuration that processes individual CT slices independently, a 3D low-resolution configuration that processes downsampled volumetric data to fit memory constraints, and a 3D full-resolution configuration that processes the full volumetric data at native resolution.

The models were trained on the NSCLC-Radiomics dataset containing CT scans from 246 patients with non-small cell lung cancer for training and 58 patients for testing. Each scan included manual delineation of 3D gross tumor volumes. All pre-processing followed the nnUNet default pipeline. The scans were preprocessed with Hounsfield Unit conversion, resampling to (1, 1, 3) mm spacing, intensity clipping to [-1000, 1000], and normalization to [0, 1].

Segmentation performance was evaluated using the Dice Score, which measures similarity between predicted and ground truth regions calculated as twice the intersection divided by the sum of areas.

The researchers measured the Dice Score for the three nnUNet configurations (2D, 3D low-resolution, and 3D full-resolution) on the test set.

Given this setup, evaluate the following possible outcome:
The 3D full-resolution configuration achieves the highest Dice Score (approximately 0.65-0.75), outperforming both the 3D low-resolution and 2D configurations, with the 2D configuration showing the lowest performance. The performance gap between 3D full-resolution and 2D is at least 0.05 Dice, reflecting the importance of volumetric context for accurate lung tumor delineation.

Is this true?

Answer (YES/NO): NO